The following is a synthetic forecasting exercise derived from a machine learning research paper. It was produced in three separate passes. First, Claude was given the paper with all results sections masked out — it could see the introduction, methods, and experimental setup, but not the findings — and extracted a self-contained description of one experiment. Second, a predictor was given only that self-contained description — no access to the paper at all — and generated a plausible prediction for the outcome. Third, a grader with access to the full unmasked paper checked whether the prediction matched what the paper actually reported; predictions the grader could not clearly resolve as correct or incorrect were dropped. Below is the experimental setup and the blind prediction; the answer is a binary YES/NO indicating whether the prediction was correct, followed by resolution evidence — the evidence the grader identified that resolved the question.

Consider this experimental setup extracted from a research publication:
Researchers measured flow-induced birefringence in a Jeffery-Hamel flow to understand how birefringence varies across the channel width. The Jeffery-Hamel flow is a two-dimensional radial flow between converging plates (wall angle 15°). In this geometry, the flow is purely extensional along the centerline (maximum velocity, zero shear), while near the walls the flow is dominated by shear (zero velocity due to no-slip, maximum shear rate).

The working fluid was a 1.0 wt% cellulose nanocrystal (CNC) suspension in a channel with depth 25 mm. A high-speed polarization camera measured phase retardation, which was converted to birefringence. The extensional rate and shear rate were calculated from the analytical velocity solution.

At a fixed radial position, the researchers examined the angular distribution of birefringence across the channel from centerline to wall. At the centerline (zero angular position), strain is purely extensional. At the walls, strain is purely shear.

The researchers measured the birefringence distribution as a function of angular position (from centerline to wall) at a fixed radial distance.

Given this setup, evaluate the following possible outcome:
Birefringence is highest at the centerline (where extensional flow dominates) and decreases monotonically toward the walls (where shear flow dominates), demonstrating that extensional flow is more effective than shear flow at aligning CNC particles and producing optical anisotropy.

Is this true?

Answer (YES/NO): NO